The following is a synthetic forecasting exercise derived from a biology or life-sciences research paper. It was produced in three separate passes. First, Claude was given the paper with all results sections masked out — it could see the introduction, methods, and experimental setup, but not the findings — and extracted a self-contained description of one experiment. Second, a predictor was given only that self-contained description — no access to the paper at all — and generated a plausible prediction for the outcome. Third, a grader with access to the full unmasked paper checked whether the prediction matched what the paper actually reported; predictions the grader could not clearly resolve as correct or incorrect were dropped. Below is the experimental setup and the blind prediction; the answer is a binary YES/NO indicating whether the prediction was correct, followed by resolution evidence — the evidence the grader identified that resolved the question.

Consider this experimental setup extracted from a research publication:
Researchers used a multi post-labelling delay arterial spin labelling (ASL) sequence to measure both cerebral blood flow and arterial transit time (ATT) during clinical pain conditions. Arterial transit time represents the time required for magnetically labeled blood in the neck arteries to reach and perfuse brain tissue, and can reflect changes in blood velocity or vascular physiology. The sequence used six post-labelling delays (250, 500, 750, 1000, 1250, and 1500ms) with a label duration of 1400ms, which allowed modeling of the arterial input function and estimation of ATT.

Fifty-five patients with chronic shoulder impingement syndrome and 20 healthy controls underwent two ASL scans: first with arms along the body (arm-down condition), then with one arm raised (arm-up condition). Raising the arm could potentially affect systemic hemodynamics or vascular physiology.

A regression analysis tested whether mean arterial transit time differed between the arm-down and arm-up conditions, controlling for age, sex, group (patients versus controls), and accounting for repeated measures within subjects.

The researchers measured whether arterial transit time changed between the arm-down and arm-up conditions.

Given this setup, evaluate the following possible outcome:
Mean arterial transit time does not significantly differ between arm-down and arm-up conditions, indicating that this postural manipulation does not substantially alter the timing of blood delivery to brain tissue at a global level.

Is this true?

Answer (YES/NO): YES